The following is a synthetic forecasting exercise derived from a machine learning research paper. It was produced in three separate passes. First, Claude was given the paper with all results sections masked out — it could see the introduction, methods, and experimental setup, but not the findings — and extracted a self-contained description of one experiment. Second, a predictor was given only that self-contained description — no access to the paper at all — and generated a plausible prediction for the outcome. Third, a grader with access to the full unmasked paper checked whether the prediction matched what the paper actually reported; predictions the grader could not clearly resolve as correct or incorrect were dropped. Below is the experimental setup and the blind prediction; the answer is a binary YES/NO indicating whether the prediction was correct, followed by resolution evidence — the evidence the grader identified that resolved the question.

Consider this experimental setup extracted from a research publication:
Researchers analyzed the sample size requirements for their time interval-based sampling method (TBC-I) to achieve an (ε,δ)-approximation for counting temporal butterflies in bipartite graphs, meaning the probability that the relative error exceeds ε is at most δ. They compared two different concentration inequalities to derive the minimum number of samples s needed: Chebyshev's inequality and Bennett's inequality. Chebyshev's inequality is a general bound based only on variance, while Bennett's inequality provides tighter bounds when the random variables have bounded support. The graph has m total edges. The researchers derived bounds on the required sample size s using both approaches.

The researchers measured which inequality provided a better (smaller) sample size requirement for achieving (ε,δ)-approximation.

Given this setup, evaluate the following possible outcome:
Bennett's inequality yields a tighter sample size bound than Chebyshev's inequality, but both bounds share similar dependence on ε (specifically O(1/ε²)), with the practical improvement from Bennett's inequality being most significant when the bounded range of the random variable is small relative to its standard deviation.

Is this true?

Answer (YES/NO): NO